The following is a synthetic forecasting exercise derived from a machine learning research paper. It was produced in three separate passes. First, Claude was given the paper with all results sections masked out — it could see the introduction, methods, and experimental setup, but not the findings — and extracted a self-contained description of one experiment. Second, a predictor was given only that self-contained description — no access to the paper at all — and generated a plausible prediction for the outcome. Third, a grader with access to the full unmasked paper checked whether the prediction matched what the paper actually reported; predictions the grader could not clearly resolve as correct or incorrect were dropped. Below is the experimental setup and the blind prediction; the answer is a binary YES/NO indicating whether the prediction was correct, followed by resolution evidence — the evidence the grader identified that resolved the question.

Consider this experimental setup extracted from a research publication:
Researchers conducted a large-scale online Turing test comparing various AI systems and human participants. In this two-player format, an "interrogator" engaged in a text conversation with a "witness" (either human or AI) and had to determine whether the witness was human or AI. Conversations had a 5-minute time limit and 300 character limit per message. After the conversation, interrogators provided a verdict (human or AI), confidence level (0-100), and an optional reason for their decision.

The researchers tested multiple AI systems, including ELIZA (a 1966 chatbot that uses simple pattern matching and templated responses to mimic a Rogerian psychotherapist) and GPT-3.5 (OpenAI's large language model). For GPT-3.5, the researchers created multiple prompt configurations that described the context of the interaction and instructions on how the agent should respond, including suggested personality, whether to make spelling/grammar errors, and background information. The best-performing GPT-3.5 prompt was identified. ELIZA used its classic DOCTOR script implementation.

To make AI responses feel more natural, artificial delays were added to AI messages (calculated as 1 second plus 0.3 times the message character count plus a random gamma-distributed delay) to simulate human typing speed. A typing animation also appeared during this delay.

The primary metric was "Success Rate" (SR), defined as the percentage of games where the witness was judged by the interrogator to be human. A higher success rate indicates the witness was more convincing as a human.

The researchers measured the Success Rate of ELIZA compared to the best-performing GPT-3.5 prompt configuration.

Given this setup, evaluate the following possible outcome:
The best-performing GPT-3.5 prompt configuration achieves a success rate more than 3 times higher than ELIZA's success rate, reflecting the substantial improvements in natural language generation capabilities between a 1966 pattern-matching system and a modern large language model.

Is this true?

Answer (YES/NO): NO